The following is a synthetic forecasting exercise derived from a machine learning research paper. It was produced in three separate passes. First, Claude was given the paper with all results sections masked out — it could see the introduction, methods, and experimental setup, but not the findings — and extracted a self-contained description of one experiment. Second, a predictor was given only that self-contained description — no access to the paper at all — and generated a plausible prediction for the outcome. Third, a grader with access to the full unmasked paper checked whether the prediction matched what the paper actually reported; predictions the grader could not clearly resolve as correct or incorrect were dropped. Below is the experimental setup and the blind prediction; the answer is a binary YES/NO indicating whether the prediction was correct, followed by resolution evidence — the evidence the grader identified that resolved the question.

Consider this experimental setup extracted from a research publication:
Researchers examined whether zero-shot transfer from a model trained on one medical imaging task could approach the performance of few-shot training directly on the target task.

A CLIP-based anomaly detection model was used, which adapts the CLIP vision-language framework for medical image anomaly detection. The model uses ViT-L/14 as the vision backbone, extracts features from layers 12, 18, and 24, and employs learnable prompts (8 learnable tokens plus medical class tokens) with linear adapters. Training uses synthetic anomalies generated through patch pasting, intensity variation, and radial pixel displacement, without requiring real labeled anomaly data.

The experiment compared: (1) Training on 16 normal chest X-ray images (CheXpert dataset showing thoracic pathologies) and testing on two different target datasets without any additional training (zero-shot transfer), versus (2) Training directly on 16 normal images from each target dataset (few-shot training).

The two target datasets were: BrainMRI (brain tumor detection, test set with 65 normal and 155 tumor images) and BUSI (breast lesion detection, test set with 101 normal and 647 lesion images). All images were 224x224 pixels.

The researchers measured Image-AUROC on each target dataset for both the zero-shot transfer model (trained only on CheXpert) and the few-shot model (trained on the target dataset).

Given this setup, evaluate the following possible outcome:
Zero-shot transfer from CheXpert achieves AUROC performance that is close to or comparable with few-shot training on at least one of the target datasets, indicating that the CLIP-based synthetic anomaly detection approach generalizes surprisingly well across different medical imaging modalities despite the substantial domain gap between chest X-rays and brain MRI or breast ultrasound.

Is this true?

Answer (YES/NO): YES